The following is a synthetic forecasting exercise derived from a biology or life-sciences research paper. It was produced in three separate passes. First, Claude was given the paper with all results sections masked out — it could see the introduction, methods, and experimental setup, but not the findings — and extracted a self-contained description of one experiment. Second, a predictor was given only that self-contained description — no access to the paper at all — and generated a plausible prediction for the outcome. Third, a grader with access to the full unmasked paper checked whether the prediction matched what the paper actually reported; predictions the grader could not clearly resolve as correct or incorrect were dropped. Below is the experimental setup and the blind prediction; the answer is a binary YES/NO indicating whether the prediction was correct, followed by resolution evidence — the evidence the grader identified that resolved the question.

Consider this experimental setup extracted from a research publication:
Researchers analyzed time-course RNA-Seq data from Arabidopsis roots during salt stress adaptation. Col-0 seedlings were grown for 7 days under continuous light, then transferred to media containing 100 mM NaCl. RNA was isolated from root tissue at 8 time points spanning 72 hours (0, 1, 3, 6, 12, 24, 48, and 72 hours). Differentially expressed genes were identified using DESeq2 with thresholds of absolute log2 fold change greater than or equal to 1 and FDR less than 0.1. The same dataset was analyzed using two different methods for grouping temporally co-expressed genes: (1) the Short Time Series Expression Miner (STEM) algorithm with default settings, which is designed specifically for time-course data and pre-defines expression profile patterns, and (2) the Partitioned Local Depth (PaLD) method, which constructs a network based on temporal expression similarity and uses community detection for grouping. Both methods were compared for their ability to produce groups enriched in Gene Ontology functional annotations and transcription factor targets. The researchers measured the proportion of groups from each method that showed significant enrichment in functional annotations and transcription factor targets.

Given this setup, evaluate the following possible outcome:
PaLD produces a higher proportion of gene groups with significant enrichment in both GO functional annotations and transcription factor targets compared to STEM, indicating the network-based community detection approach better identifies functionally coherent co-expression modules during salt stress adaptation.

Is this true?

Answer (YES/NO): NO